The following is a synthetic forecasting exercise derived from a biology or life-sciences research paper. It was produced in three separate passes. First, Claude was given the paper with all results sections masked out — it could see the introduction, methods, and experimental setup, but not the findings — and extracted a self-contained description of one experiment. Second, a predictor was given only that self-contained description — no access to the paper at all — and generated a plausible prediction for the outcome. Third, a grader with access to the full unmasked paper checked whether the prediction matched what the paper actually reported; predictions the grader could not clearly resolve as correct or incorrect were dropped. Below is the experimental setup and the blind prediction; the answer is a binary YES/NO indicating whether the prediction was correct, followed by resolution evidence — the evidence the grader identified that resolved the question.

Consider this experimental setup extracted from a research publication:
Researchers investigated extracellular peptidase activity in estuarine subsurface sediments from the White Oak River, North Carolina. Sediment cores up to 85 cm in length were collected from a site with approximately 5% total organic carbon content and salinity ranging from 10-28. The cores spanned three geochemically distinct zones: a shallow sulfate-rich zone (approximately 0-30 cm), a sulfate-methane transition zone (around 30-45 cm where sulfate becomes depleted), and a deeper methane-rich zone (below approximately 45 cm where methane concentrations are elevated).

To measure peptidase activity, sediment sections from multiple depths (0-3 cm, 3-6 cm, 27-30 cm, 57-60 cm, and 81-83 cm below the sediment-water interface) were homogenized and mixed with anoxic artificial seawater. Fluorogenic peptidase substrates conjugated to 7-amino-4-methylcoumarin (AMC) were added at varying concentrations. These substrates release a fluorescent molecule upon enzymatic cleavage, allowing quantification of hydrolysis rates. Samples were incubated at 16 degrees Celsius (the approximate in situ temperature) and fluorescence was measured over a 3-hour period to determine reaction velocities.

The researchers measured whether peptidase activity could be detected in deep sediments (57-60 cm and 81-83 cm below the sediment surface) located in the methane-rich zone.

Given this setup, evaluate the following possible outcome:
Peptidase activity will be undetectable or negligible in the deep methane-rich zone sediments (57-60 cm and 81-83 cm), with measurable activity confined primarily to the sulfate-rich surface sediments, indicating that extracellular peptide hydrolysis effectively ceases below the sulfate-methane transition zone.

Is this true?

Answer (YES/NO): NO